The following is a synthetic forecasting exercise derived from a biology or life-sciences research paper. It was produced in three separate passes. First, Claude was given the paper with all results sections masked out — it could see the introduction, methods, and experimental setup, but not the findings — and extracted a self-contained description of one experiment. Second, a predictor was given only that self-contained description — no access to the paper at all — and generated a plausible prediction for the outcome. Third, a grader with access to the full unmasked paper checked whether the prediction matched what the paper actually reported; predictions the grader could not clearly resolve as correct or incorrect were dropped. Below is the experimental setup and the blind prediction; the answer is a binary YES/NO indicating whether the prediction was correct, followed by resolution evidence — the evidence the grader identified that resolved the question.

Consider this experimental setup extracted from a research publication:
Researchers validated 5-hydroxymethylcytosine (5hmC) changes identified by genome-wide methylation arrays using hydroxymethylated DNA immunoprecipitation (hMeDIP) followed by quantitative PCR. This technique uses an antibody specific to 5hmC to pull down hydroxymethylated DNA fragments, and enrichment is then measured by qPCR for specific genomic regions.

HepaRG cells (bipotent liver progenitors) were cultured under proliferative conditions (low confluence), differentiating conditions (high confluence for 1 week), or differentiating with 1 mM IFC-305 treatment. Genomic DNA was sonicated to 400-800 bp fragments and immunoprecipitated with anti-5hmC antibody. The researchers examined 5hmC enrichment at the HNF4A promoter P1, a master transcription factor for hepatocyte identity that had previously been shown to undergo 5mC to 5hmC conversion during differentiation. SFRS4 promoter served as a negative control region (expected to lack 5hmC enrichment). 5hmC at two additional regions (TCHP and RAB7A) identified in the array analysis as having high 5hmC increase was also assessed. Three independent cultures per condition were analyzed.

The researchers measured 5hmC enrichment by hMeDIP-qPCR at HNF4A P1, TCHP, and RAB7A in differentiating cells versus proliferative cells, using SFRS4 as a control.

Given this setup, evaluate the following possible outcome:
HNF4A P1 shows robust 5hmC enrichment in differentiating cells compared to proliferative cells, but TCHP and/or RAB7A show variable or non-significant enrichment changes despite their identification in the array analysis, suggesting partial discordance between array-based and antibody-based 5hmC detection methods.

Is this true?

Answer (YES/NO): NO